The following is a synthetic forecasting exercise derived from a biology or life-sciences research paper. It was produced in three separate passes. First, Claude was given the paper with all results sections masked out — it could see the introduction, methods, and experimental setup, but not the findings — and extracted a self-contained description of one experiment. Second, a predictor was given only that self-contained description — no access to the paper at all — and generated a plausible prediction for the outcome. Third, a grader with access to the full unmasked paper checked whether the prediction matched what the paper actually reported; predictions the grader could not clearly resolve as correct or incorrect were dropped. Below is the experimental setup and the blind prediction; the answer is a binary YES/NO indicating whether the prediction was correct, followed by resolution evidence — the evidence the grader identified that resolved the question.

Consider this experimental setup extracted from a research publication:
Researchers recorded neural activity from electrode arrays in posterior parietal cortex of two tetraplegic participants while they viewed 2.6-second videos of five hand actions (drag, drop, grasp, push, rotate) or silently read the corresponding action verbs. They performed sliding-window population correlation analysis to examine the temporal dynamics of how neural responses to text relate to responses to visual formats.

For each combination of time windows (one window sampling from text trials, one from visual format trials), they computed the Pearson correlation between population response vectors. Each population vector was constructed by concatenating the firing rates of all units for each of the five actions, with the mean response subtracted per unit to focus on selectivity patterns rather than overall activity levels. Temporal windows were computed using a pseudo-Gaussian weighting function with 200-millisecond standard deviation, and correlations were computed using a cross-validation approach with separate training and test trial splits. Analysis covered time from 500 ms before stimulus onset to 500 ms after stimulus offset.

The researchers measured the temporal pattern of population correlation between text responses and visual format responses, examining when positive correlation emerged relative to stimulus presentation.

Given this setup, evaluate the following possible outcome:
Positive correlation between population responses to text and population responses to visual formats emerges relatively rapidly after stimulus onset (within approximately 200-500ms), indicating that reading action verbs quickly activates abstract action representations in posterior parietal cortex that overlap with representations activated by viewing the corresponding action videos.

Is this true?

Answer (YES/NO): YES